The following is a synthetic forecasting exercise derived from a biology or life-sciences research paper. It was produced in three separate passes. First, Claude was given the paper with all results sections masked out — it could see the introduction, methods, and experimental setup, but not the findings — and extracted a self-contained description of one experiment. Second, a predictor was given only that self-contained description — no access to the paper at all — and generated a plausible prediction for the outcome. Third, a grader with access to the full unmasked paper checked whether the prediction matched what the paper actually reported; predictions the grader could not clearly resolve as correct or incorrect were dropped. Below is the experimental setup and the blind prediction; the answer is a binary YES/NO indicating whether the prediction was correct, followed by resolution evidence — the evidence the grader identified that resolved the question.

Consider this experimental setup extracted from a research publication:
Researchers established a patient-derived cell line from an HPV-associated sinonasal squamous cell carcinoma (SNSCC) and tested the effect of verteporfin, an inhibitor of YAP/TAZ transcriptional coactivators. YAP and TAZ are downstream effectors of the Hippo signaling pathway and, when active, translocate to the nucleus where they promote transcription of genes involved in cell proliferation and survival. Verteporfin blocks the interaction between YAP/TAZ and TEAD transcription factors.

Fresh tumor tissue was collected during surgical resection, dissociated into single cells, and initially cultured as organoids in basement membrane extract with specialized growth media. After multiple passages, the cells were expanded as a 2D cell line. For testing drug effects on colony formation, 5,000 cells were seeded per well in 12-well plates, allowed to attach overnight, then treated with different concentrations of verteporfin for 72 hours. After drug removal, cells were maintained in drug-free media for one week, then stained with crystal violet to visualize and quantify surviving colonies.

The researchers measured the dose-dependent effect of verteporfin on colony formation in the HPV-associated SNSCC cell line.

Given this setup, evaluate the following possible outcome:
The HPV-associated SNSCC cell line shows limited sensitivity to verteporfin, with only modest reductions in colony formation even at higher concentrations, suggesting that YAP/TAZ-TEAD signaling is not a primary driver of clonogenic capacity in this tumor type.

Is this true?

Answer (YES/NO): NO